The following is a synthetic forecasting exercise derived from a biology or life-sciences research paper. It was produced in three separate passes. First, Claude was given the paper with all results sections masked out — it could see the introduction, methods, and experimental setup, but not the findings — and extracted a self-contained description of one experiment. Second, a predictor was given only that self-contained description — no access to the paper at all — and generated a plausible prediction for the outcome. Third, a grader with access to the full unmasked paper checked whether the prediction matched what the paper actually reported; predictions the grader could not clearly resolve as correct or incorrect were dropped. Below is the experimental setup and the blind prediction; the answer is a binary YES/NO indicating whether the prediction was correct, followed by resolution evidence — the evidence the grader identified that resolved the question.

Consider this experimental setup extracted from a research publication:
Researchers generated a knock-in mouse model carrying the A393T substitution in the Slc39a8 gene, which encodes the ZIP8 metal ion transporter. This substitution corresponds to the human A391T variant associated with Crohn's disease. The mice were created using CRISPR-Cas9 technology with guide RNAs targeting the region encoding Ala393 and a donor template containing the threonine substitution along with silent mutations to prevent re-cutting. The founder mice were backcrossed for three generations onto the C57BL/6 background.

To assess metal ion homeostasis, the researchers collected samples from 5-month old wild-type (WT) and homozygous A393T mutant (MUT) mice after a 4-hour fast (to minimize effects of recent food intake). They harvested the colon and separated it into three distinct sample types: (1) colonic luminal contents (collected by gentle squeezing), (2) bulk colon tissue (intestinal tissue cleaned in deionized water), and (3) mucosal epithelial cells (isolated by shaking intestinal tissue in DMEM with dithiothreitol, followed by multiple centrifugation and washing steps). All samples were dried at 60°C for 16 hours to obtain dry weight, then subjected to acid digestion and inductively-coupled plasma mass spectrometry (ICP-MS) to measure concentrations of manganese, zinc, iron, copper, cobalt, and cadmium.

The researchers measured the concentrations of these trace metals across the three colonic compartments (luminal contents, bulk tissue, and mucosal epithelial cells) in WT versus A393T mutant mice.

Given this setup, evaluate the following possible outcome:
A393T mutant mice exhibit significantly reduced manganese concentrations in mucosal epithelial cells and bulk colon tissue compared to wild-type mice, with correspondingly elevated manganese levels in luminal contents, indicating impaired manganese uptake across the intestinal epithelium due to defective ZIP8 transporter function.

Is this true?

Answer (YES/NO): NO